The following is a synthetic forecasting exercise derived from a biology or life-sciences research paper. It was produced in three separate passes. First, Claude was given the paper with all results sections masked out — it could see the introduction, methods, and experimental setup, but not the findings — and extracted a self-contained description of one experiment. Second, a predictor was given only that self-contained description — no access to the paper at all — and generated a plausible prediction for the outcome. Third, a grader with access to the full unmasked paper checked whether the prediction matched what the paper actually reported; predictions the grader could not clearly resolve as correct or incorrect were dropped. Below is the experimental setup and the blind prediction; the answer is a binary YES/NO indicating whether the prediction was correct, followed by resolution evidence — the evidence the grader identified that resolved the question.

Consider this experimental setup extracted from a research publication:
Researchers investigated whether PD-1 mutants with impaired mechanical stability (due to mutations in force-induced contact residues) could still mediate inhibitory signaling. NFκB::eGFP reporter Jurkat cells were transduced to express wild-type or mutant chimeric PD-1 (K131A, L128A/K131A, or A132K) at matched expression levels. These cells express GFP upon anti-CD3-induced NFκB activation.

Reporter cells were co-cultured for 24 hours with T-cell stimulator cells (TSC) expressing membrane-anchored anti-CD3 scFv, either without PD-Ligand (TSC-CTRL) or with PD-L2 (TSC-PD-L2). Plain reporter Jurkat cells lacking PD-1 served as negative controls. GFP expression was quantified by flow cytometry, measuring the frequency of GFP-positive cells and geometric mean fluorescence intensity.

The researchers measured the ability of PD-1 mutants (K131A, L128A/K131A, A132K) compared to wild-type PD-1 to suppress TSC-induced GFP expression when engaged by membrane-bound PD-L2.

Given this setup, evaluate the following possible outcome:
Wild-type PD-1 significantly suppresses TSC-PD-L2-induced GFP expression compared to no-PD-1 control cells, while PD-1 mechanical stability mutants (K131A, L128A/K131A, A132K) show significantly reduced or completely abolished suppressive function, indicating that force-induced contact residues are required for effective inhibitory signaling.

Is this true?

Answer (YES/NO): YES